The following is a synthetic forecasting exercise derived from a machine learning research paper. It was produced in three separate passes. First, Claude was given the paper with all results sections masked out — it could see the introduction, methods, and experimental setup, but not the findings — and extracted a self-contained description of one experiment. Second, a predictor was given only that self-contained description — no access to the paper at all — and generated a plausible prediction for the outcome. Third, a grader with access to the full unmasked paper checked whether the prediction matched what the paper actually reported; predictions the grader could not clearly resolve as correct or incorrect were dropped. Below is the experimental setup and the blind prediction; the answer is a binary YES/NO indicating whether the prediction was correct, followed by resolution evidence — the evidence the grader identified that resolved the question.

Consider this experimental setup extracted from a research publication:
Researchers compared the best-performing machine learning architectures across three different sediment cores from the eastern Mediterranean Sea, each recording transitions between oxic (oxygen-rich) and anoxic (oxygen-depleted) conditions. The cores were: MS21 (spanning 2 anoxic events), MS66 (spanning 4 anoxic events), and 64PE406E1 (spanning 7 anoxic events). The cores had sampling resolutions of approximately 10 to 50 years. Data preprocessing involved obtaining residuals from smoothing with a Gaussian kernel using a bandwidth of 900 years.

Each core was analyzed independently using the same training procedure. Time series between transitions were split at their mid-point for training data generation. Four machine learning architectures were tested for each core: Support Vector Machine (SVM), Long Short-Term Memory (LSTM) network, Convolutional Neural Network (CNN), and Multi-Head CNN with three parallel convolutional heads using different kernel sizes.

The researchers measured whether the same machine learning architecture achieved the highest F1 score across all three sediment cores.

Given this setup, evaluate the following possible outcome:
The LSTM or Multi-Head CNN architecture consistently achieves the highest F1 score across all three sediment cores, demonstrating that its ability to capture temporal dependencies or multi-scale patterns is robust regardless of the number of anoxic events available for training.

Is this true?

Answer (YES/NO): NO